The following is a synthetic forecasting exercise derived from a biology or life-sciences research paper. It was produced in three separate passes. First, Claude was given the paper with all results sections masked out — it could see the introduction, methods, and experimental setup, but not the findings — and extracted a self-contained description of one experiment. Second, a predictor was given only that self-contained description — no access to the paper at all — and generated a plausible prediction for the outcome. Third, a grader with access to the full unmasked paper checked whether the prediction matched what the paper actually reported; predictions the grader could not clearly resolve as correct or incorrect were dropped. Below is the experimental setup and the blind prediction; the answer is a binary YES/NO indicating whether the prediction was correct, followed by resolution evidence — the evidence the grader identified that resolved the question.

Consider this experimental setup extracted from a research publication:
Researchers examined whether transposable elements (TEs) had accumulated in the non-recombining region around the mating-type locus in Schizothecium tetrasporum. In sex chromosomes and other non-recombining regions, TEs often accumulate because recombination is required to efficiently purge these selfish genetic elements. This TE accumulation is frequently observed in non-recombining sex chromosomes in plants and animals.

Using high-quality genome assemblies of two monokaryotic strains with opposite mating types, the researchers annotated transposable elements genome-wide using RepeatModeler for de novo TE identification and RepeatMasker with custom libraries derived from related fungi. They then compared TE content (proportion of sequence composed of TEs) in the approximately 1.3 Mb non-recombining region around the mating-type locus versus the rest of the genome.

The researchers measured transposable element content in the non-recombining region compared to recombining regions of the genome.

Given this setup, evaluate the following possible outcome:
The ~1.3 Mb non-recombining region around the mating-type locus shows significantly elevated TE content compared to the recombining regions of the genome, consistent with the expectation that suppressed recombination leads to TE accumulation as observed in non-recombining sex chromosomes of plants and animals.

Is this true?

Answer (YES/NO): NO